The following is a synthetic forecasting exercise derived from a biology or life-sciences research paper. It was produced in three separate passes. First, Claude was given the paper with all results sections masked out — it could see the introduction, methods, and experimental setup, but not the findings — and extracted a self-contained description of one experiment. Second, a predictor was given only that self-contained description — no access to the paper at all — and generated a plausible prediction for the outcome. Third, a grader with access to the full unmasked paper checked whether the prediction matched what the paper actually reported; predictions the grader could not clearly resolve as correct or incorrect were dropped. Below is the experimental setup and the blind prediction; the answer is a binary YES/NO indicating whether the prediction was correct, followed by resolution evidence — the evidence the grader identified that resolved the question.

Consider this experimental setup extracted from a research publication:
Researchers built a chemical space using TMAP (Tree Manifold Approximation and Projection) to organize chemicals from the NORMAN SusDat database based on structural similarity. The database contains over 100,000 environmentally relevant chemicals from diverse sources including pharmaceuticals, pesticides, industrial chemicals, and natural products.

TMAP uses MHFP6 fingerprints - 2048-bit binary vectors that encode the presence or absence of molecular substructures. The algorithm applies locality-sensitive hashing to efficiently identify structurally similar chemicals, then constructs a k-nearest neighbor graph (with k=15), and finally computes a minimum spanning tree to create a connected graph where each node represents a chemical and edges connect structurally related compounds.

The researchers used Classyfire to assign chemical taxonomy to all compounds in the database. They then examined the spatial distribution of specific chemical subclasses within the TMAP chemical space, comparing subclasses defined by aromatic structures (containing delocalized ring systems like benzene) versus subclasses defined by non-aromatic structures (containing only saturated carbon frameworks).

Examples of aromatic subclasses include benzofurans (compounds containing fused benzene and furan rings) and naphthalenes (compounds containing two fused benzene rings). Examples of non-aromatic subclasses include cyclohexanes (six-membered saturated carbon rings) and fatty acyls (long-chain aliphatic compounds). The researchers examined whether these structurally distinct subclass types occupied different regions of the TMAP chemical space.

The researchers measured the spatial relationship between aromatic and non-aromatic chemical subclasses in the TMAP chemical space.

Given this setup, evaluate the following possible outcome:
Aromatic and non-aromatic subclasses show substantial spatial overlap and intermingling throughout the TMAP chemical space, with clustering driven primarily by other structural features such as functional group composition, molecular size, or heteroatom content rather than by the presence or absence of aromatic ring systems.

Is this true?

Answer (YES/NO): NO